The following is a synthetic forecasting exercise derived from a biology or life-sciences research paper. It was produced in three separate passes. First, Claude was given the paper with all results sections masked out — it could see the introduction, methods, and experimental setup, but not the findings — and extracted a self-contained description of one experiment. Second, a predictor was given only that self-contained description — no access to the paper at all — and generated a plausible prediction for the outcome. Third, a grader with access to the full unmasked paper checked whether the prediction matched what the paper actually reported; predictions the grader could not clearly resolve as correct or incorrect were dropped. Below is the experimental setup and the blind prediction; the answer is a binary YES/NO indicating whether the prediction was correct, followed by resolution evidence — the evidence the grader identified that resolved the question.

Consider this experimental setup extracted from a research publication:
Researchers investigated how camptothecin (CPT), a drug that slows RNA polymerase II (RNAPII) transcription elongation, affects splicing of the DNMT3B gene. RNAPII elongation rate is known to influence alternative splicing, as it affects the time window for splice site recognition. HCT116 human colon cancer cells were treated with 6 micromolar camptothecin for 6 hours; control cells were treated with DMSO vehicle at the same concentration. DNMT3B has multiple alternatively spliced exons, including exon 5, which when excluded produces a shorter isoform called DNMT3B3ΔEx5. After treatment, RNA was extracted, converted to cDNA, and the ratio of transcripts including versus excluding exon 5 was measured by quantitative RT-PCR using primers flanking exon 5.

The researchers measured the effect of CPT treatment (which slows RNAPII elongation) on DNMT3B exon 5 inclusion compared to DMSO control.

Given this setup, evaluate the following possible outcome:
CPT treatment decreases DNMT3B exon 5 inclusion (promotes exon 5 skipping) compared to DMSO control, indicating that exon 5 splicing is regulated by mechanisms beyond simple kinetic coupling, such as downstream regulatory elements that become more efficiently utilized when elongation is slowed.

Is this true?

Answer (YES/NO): YES